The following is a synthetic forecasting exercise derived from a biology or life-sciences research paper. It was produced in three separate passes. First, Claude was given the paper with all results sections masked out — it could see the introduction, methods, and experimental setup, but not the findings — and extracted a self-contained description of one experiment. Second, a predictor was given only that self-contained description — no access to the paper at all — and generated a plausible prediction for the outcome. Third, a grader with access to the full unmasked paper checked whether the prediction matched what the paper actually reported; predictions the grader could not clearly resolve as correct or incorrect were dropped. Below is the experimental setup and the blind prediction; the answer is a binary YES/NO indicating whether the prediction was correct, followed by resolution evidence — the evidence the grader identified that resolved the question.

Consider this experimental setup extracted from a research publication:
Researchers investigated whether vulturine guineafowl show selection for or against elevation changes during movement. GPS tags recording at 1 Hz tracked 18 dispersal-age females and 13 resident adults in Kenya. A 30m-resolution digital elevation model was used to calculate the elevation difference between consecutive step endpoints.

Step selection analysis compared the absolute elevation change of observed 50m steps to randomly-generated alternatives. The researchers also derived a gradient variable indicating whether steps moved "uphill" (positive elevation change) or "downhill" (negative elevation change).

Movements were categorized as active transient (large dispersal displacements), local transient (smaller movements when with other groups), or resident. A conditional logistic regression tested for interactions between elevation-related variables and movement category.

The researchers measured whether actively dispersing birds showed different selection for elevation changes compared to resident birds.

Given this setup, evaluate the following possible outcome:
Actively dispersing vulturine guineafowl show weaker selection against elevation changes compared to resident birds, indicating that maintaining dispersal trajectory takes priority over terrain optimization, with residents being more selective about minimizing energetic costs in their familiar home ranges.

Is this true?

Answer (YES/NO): NO